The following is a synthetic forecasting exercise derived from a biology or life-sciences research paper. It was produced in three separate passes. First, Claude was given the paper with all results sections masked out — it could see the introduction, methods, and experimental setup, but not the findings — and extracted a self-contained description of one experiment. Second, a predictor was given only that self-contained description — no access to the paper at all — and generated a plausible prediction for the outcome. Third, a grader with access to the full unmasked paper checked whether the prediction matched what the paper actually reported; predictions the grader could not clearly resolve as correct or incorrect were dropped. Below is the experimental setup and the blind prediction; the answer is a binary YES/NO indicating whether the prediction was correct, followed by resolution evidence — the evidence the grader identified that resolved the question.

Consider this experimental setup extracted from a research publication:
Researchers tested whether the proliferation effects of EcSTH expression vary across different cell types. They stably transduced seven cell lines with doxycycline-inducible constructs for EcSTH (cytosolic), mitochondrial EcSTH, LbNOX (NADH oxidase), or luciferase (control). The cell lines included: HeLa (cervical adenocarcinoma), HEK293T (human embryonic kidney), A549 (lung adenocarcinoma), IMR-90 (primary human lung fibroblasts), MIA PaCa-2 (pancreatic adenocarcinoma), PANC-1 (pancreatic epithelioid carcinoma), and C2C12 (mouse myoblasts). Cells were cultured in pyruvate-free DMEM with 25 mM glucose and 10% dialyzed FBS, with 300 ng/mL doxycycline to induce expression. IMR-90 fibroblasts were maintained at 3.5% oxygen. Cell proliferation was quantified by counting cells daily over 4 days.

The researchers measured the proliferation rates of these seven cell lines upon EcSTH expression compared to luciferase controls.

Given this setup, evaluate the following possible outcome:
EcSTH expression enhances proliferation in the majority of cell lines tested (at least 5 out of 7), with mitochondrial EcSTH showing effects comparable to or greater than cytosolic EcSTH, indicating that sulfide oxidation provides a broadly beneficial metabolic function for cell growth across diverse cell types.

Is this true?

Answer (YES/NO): NO